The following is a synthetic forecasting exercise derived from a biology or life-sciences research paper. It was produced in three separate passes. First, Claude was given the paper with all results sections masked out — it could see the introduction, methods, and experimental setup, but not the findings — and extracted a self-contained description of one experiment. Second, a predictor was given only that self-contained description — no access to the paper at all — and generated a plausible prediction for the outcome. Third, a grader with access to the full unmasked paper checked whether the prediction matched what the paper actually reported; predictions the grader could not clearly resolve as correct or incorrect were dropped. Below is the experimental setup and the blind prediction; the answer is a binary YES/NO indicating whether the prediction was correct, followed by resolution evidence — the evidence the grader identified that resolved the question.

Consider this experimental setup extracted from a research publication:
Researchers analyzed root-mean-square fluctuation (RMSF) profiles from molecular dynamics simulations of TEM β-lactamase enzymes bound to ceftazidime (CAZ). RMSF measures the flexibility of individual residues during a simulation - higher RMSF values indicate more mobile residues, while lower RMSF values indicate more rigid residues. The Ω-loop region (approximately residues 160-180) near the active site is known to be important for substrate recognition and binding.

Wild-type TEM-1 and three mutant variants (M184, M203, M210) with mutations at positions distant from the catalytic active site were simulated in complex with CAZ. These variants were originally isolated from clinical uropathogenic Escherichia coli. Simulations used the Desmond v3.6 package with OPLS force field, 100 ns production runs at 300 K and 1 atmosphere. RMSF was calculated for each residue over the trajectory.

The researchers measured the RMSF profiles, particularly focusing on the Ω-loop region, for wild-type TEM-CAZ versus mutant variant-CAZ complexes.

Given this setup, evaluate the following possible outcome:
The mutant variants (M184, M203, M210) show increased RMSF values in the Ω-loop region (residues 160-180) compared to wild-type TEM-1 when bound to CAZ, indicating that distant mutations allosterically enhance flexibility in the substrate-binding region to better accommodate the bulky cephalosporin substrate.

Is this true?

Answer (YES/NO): NO